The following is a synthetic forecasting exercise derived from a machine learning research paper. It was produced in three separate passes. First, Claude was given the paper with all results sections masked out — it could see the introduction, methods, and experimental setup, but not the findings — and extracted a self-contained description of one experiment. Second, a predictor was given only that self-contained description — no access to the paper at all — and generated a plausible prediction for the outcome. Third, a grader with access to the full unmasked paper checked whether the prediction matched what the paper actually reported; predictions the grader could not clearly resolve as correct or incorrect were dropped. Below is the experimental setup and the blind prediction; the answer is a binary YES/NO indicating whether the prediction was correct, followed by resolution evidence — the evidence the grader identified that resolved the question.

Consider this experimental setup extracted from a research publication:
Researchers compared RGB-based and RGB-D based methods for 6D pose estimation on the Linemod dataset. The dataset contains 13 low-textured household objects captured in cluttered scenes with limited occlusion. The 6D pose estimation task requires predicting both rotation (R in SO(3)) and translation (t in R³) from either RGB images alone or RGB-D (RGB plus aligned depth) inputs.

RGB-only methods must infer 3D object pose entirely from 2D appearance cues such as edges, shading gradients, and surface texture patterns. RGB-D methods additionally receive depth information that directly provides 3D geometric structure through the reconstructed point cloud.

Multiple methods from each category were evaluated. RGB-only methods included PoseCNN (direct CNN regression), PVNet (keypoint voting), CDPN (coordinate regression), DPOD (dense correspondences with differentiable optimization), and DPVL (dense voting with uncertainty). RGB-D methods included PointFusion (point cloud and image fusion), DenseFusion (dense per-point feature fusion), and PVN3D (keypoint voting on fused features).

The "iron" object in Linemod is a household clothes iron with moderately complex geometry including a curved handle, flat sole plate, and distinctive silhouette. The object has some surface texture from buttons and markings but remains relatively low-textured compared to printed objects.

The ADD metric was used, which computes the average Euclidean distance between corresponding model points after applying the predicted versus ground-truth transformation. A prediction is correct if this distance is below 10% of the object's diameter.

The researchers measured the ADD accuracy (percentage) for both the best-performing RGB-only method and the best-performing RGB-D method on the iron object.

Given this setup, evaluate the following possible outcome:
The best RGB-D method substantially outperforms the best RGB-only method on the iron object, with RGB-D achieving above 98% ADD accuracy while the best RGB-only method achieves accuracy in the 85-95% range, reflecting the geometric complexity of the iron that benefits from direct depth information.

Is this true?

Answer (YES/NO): NO